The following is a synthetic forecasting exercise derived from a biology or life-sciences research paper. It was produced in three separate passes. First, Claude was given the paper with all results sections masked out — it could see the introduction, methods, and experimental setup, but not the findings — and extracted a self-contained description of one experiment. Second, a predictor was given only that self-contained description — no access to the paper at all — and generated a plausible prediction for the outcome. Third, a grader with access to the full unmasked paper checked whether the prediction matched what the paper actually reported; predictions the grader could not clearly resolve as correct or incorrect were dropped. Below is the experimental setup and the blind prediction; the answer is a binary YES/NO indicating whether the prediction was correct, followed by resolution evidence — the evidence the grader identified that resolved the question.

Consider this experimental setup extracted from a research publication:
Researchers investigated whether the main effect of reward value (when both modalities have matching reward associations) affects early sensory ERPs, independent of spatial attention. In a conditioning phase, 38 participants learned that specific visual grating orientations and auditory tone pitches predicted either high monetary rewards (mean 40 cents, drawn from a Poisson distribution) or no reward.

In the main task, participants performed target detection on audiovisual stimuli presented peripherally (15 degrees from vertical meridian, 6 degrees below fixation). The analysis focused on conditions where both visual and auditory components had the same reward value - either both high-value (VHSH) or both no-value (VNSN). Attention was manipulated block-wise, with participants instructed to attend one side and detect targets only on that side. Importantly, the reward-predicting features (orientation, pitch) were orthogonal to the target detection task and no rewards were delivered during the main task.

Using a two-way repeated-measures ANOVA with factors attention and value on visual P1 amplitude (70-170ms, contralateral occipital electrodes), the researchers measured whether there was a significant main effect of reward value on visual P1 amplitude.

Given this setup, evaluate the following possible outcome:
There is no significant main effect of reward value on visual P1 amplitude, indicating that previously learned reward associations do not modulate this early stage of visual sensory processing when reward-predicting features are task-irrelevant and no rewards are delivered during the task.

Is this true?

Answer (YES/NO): NO